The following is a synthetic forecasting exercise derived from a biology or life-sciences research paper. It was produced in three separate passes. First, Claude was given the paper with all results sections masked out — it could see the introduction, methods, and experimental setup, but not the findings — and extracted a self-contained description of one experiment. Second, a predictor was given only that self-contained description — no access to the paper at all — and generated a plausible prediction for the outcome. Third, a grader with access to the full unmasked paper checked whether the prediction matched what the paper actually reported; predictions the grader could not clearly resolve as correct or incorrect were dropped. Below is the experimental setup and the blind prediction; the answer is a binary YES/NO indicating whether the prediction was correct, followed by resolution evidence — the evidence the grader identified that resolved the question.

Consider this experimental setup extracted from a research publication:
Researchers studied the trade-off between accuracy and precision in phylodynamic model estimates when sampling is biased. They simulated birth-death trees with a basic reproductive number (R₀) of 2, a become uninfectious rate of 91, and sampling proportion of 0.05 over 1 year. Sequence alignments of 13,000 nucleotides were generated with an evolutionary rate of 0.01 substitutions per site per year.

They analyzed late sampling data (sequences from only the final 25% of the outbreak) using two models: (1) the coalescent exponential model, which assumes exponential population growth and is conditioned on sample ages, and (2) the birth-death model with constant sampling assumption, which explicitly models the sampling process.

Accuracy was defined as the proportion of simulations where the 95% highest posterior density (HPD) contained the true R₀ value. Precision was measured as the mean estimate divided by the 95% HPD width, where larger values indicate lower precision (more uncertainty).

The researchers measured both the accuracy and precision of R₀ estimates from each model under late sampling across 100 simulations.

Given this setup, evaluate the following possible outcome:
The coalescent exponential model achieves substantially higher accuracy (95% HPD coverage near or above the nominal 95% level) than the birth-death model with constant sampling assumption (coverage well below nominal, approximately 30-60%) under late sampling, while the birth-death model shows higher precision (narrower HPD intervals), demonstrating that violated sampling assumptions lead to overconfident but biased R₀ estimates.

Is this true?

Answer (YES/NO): NO